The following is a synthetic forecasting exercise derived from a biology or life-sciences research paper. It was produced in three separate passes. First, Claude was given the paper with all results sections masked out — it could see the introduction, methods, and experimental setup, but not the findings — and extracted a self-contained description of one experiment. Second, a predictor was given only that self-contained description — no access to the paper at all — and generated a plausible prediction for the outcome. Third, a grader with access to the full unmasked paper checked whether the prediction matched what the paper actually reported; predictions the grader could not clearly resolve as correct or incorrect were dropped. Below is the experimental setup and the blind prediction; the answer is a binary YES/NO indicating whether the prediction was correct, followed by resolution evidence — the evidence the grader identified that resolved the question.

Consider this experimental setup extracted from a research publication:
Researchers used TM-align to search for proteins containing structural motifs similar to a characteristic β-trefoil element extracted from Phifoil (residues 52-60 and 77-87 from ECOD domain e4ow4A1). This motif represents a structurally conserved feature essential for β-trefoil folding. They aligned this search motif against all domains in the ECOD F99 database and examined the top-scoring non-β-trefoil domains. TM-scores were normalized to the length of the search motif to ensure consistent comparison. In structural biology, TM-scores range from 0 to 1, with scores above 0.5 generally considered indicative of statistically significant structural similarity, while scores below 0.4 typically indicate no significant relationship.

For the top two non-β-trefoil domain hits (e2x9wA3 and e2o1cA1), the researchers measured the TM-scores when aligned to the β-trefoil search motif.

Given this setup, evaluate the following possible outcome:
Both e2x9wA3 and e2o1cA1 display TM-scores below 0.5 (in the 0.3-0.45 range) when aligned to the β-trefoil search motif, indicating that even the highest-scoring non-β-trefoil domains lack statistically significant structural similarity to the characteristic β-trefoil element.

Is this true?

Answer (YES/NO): NO